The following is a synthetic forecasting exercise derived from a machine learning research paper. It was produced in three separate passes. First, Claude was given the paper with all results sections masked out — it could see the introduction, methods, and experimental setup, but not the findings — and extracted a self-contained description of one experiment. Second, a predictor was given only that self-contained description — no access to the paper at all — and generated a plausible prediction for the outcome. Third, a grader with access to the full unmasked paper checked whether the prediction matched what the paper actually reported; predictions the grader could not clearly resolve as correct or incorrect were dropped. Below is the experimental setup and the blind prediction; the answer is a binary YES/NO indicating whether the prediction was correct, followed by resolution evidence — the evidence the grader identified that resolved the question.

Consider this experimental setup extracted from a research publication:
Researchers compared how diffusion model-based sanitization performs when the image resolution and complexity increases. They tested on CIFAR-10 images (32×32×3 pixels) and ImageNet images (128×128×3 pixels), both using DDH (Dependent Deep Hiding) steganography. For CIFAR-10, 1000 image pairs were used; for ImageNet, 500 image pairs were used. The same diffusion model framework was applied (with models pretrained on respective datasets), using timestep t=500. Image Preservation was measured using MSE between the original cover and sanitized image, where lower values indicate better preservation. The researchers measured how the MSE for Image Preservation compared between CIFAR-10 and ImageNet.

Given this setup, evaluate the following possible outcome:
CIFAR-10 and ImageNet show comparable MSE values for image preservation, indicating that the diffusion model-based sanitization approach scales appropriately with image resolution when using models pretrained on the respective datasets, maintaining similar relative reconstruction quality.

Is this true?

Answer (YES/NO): NO